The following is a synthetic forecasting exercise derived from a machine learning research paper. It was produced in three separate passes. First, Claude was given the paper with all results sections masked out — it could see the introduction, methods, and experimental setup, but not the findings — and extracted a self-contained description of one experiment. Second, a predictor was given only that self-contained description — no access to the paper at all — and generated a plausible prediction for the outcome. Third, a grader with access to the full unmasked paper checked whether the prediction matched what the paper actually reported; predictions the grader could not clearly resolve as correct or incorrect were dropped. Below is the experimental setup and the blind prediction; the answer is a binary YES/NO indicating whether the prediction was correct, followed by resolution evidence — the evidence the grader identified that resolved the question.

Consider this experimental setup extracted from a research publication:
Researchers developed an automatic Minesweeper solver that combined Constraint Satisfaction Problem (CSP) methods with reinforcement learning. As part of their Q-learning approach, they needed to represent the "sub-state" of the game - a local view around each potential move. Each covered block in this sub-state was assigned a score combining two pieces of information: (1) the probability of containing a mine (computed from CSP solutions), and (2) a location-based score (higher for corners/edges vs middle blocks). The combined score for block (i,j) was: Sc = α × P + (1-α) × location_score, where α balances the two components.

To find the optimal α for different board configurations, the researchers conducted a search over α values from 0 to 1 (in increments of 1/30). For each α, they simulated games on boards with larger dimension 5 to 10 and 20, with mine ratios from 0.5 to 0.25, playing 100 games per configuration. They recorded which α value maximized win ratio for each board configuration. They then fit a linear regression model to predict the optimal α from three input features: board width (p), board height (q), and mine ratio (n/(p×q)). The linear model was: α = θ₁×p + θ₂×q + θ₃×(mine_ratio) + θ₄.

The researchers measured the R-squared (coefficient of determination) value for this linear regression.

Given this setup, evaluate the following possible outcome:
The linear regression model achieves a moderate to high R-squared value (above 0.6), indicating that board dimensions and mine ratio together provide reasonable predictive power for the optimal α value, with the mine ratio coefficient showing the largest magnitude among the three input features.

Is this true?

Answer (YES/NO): NO